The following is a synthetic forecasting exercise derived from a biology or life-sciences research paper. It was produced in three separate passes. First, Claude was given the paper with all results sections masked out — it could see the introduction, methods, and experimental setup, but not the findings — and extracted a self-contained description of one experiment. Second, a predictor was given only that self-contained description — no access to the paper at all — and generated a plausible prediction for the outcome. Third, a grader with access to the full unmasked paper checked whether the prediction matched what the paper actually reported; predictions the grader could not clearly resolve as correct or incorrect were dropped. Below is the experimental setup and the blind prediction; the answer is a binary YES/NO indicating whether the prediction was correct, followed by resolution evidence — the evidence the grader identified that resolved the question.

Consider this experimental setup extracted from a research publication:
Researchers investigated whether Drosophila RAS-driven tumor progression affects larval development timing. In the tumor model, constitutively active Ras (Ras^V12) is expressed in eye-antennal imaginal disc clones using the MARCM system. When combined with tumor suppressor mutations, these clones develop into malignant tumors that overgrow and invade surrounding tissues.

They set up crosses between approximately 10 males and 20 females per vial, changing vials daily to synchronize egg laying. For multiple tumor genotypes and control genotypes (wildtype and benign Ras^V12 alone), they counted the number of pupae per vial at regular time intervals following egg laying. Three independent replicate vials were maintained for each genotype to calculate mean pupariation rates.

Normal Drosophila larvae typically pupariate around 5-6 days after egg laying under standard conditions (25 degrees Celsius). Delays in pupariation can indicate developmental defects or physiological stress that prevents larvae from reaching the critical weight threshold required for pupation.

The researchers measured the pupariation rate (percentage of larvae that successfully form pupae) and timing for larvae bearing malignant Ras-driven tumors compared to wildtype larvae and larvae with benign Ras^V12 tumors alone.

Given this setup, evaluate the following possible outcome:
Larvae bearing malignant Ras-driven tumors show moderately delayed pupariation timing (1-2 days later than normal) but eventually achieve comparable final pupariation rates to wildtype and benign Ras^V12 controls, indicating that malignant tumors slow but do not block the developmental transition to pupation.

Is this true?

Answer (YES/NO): NO